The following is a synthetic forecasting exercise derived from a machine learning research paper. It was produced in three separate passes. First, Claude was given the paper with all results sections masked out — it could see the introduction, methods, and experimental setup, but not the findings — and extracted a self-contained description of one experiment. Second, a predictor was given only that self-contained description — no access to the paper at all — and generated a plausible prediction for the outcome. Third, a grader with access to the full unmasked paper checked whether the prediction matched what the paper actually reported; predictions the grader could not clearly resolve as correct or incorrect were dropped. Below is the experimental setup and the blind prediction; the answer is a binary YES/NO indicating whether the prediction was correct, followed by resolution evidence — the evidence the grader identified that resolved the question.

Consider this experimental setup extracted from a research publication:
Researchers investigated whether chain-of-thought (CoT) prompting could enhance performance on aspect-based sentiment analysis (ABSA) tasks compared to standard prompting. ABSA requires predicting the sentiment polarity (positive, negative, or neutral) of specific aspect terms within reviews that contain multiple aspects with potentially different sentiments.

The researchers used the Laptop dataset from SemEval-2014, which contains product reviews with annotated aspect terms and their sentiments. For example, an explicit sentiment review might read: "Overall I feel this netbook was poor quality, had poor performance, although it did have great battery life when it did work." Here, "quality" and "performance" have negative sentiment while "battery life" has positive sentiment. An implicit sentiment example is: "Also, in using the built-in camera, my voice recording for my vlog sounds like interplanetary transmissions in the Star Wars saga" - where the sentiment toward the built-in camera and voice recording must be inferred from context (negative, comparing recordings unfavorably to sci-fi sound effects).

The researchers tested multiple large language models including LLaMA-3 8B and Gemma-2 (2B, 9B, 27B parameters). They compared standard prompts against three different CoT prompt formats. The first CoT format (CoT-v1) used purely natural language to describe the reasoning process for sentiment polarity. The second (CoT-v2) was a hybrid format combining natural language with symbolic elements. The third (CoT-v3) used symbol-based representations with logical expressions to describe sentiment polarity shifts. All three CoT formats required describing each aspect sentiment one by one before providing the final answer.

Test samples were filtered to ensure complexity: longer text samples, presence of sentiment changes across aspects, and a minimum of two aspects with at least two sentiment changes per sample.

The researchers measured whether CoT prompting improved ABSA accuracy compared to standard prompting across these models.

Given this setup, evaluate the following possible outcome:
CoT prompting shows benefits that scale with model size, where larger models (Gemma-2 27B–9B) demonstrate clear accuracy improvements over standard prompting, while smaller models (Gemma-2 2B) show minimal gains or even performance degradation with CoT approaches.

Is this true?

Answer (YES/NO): NO